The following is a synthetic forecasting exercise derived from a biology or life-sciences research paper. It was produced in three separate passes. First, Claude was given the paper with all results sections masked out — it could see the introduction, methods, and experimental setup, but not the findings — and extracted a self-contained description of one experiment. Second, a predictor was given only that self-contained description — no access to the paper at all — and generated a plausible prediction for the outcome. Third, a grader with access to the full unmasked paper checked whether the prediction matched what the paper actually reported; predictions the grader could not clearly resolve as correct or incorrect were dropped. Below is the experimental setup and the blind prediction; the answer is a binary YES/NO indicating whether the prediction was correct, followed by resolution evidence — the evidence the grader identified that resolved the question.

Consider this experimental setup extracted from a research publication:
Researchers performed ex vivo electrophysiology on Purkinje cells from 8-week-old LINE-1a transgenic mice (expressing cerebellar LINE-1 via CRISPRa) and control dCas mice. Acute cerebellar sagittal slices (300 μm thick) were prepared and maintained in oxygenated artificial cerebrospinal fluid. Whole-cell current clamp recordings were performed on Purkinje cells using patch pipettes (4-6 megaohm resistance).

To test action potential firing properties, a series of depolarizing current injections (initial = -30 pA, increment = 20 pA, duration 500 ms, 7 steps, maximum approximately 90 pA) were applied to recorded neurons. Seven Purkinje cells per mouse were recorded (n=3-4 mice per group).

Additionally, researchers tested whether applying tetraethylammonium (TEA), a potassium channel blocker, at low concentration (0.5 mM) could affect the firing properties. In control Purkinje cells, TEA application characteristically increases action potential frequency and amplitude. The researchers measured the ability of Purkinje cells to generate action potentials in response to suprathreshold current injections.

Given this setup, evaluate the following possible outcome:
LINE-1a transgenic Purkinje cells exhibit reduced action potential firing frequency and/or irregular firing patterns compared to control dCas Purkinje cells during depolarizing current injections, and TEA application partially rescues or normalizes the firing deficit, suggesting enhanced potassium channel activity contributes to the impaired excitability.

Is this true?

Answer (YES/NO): YES